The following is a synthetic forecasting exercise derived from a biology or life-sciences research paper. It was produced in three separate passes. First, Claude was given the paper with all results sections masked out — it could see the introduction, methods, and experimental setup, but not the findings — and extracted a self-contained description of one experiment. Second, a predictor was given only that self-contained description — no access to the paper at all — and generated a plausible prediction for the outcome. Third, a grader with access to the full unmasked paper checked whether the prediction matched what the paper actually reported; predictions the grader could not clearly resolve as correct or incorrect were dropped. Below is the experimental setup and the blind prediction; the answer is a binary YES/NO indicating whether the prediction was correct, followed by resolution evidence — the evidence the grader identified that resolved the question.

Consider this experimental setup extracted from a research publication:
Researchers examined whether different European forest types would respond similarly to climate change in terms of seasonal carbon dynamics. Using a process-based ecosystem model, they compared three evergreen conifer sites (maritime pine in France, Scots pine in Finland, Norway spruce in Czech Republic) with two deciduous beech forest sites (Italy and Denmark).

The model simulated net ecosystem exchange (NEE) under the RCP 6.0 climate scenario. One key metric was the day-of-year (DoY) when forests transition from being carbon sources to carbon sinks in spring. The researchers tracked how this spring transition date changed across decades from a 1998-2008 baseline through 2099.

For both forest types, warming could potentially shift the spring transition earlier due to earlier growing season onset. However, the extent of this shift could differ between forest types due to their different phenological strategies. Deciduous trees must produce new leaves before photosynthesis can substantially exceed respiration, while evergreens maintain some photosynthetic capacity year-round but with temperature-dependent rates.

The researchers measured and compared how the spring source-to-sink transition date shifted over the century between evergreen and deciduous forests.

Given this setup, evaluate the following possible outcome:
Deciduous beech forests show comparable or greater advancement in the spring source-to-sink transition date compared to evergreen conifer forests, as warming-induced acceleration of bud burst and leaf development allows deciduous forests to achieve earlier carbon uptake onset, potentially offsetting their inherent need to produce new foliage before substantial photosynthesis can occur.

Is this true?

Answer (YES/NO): NO